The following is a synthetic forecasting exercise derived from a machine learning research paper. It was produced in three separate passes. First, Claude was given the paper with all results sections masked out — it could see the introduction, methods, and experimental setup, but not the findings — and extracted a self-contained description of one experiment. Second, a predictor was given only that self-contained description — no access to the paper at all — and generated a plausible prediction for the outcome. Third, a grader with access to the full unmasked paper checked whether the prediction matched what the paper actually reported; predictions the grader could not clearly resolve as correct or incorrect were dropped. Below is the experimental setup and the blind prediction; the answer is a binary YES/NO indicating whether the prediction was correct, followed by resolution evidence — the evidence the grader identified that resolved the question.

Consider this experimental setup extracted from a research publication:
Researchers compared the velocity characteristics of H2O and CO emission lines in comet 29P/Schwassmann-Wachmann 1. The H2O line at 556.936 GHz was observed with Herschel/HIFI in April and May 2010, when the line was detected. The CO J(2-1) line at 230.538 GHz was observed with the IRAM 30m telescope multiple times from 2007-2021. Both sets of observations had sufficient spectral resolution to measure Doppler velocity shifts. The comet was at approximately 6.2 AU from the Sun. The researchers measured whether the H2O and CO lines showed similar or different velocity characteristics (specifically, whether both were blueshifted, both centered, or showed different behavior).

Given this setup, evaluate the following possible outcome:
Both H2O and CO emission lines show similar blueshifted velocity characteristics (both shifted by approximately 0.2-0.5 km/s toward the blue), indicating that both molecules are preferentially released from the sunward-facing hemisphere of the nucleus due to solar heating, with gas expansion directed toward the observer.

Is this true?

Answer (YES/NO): NO